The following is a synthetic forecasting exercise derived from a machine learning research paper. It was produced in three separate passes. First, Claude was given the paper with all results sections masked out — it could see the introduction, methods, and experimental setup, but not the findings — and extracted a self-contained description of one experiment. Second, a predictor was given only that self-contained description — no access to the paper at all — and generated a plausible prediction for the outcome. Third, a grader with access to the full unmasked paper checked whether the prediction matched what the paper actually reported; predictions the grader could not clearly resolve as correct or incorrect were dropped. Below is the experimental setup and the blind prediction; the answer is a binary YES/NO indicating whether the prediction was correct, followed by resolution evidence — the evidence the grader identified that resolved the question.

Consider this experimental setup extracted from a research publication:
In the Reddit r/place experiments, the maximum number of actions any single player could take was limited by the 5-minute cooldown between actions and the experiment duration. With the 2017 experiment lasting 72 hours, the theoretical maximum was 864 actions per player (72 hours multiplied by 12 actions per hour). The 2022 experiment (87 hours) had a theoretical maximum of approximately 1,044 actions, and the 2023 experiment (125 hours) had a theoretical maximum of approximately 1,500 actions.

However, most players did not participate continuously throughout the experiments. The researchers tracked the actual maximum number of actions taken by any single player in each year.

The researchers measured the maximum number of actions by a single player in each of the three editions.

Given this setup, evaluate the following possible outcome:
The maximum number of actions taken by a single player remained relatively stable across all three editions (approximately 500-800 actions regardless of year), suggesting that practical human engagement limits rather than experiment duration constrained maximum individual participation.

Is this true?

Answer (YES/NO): NO